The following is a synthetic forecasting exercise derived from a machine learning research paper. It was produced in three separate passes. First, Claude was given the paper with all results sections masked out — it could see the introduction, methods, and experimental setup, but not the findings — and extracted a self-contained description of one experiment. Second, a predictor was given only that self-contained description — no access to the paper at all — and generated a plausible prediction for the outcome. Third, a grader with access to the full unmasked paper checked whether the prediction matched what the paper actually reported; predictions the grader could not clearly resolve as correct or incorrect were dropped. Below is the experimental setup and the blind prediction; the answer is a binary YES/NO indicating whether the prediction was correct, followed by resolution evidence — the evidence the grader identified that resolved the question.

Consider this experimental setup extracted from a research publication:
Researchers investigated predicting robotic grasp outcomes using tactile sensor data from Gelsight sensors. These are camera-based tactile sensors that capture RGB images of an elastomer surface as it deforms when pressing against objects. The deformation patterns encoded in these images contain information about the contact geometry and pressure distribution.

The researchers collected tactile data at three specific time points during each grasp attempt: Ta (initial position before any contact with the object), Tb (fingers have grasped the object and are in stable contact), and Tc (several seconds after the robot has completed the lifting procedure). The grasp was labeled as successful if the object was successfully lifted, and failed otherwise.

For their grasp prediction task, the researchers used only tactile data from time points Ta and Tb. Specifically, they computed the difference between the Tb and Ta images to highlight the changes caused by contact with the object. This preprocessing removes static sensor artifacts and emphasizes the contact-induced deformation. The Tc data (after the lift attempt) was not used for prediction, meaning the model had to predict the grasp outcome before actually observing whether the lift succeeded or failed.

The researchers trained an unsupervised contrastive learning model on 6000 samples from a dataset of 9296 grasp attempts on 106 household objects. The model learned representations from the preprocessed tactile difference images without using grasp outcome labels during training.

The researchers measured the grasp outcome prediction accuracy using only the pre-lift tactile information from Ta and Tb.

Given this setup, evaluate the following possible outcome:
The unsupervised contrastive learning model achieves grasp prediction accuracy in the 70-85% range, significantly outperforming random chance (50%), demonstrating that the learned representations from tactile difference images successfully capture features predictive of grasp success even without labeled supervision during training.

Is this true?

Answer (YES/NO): YES